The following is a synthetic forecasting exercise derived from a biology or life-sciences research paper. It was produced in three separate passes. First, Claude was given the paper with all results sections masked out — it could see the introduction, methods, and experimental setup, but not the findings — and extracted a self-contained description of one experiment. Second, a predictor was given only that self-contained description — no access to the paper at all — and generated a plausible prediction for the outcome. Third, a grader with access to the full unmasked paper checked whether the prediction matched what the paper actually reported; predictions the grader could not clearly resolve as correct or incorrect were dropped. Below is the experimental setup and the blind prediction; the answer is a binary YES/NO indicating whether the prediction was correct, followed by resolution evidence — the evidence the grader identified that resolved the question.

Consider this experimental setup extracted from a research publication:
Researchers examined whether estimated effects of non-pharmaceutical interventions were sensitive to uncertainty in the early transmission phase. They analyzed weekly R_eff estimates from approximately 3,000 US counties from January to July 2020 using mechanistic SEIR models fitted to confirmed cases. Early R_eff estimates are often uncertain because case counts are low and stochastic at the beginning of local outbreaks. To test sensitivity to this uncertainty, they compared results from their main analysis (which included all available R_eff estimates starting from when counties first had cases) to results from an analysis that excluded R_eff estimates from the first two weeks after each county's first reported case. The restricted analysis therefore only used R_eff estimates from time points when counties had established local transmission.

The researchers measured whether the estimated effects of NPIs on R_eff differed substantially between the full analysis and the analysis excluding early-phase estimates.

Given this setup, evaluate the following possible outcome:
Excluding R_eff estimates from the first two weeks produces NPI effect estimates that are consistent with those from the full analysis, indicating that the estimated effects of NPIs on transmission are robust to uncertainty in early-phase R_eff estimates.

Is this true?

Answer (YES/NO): YES